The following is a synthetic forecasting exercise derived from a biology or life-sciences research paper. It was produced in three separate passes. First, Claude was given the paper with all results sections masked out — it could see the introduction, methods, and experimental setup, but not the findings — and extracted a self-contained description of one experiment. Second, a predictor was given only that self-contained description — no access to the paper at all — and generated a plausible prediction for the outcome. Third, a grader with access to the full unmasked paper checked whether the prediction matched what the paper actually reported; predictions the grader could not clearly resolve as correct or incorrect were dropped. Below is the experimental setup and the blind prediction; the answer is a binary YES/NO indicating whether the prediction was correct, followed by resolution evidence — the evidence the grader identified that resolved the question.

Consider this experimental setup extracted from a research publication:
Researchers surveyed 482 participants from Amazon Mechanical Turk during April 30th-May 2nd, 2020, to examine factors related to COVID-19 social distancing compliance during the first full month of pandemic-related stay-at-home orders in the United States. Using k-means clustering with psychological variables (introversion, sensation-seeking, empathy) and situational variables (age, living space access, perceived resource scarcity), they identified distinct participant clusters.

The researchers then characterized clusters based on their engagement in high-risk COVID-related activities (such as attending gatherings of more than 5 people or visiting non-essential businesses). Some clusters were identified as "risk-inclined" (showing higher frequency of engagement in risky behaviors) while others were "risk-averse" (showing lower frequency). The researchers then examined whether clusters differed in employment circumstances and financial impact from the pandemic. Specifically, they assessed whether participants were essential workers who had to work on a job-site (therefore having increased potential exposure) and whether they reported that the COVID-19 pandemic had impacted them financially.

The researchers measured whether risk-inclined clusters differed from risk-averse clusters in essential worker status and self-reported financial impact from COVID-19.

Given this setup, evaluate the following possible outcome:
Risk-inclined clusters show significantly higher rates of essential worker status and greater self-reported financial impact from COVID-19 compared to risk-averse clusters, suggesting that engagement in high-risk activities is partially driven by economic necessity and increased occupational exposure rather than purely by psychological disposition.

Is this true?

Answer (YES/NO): YES